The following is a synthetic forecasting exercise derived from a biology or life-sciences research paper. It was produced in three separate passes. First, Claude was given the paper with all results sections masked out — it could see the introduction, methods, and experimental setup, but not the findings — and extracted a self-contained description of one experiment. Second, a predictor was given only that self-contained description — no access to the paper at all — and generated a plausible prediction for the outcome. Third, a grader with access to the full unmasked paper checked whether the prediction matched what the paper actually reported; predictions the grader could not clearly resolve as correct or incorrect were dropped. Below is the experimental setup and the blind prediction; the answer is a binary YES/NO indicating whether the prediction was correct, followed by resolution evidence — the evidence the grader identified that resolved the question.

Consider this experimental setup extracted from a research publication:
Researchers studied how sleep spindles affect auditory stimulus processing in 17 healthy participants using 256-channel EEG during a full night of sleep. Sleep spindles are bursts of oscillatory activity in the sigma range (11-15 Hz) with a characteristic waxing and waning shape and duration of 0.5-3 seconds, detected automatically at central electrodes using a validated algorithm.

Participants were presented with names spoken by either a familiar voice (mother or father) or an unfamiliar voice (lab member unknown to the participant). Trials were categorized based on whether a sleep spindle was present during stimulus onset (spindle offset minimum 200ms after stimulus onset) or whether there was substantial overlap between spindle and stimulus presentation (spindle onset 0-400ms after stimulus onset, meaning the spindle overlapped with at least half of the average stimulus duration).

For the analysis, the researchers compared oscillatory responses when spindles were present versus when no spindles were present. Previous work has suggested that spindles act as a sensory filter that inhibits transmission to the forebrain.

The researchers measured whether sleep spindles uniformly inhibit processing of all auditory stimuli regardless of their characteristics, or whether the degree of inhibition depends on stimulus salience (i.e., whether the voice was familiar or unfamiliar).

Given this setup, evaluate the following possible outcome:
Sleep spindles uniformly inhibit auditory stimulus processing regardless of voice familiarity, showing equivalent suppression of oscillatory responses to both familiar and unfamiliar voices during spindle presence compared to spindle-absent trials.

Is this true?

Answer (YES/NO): NO